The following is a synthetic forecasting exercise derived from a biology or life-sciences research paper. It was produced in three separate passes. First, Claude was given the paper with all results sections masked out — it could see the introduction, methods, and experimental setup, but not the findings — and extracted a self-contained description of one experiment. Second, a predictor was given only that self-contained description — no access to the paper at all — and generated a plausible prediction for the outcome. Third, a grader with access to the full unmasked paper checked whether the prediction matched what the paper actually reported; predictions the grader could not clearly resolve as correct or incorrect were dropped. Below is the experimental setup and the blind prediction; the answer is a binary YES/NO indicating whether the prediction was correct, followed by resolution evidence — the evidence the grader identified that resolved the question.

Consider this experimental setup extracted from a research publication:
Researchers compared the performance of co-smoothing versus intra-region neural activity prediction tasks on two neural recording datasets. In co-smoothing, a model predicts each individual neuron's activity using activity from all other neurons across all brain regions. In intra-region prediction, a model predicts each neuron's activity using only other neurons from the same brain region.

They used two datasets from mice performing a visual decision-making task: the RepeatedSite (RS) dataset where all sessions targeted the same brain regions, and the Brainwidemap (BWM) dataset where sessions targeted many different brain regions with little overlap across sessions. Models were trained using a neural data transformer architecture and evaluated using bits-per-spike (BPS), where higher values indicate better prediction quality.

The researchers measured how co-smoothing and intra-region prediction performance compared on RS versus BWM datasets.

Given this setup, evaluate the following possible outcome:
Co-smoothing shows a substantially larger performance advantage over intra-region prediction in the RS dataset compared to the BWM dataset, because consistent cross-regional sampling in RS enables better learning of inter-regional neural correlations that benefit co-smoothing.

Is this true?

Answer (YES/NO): YES